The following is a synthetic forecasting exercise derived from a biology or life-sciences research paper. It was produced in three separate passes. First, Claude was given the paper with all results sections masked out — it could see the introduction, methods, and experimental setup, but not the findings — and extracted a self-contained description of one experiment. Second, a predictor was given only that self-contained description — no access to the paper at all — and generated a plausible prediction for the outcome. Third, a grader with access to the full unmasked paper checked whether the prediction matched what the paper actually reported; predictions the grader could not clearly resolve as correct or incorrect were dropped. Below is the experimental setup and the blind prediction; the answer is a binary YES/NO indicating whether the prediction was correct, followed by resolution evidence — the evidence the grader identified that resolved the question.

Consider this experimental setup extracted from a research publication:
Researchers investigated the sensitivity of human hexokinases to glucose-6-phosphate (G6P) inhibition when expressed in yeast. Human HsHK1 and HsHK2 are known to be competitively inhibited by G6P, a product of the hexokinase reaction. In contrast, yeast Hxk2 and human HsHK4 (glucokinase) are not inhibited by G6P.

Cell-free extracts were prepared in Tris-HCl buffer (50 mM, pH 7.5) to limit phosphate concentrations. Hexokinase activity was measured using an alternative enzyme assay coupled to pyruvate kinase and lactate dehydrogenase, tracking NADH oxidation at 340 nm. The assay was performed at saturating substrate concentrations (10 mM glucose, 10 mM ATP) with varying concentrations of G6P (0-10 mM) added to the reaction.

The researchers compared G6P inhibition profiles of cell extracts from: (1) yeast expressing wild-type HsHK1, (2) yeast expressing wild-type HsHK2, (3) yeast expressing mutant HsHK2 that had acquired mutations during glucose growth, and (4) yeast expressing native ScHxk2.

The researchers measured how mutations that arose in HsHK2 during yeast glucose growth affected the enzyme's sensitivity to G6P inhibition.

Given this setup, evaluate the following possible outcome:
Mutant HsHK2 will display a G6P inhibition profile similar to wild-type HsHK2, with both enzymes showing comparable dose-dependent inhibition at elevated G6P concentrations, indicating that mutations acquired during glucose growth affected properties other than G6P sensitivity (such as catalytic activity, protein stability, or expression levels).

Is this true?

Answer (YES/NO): NO